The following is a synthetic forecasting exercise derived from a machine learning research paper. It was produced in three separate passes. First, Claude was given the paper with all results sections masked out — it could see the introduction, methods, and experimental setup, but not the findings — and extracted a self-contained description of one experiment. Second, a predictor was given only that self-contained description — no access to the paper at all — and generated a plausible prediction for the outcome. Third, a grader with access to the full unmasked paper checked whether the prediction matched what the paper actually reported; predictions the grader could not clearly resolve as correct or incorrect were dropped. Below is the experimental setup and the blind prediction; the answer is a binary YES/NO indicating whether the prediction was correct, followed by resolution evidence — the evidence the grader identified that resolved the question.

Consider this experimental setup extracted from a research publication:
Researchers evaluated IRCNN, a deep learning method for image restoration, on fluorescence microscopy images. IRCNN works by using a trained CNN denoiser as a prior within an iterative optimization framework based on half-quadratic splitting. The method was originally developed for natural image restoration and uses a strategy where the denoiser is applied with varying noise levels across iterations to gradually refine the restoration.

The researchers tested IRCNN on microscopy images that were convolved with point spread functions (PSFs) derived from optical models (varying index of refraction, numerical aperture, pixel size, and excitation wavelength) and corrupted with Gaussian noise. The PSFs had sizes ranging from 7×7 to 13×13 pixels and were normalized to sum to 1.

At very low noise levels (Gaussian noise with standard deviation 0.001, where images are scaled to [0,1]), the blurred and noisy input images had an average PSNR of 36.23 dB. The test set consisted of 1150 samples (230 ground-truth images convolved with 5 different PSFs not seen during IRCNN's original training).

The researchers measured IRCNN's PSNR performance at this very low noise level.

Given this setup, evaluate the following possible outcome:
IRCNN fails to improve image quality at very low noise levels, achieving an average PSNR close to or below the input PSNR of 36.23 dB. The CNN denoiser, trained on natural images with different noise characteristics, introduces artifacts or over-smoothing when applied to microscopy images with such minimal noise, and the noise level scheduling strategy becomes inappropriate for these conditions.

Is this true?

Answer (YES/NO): YES